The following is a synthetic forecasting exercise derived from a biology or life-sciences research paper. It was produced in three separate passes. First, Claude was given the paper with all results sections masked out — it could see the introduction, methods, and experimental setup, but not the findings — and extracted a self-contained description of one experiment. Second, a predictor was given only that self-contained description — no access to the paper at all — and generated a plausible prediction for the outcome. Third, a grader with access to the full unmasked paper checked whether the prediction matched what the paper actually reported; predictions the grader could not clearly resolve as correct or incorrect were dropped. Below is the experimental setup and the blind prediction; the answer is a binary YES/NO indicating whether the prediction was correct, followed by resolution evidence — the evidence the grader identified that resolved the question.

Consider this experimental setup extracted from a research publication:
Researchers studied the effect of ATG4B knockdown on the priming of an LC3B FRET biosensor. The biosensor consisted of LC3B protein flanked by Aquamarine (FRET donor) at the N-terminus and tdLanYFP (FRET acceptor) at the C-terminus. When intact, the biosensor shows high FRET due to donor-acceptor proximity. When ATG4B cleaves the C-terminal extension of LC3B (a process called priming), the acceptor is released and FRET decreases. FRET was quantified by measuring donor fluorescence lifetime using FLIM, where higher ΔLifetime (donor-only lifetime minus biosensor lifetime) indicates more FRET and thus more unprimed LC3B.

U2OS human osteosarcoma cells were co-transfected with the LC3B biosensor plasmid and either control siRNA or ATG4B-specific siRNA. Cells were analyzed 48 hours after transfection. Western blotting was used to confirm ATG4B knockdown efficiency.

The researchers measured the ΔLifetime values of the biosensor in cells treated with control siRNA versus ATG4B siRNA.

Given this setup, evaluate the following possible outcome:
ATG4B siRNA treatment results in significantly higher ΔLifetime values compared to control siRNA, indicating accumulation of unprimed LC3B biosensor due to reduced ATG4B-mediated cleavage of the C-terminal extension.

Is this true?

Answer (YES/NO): NO